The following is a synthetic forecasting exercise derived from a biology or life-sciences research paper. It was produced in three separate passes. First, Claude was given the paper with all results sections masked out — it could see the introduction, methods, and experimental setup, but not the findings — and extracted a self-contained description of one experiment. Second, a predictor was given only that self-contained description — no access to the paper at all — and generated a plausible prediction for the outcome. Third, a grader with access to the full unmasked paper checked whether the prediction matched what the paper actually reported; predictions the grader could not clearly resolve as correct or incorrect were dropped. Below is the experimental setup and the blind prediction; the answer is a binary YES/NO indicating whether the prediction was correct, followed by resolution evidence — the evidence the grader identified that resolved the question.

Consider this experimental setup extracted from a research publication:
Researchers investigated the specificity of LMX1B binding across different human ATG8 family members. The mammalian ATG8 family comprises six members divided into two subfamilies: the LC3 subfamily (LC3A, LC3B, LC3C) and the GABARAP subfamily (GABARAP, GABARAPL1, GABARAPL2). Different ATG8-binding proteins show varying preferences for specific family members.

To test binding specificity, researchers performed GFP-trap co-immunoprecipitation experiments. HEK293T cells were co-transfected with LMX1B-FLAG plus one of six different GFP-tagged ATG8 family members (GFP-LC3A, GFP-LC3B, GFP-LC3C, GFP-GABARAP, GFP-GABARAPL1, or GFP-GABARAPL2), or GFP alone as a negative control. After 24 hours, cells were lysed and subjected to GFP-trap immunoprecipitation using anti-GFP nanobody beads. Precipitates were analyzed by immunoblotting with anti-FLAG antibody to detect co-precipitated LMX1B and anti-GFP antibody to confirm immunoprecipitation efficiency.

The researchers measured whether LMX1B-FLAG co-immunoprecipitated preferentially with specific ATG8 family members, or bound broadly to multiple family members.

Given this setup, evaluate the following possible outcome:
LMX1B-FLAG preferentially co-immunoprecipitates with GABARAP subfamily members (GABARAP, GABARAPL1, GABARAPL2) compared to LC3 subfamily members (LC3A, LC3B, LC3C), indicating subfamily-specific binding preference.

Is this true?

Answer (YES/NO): NO